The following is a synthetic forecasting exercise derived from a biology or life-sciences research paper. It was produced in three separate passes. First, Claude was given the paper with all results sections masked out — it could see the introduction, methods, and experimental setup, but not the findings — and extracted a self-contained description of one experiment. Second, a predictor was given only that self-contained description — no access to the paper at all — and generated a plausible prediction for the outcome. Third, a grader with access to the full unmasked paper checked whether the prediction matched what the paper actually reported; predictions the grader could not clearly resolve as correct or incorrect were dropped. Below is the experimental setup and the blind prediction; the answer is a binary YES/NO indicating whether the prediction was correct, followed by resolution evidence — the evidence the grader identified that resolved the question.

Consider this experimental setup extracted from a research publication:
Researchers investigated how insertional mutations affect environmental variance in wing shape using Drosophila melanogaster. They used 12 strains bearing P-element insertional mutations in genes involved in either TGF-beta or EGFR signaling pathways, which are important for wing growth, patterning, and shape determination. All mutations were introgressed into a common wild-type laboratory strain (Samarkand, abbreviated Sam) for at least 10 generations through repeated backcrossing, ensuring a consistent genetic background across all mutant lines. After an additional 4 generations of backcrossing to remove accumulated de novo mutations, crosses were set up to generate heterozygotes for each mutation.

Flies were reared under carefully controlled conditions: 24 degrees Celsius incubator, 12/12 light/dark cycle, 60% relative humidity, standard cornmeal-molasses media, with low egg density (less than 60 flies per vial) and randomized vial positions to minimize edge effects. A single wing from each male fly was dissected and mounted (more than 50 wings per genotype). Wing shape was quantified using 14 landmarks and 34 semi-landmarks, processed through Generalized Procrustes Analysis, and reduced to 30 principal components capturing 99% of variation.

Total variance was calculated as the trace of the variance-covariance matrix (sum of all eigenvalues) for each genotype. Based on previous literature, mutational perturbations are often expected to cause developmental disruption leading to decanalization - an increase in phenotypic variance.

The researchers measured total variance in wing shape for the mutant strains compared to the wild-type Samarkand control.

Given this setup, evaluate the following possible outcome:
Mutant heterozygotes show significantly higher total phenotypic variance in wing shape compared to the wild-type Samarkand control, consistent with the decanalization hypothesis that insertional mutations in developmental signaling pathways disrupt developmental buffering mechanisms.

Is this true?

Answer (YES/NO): NO